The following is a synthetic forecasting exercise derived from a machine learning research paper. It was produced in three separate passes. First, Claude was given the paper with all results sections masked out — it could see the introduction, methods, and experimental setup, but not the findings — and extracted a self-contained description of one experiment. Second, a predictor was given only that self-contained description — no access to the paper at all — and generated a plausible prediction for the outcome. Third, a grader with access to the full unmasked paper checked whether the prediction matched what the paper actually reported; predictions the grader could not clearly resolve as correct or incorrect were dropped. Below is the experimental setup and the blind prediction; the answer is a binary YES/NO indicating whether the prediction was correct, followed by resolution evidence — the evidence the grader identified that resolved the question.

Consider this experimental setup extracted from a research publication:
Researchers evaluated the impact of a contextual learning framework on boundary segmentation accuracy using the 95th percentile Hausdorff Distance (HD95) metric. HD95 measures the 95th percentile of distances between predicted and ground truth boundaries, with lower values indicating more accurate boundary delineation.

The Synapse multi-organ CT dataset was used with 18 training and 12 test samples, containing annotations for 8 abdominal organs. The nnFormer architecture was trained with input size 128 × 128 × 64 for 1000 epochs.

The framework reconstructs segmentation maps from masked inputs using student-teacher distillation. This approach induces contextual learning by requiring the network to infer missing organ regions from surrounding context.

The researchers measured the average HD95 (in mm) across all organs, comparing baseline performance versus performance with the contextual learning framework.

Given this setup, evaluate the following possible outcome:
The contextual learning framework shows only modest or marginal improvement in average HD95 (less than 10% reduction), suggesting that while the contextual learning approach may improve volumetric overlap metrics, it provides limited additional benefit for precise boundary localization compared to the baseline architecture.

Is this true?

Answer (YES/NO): YES